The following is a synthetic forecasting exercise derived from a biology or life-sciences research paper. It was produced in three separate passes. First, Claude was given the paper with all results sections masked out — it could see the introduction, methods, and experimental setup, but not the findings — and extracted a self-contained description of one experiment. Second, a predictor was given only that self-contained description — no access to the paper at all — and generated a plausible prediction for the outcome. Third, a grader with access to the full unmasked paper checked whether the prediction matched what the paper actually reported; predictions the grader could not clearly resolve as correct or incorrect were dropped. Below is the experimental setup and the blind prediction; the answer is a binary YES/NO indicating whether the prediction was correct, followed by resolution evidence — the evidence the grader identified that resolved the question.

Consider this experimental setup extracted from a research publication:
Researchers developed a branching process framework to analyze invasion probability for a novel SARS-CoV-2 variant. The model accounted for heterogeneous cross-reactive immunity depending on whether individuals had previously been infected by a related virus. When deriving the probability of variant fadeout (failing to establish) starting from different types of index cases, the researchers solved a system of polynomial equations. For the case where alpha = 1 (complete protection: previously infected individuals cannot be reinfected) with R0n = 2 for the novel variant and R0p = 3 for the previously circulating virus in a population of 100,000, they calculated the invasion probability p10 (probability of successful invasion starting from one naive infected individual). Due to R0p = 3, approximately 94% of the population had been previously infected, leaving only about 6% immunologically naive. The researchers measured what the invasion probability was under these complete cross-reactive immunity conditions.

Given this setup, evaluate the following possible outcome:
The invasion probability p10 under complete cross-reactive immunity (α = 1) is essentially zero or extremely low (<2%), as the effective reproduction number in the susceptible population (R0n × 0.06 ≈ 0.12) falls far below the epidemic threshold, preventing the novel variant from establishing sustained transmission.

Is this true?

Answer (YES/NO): YES